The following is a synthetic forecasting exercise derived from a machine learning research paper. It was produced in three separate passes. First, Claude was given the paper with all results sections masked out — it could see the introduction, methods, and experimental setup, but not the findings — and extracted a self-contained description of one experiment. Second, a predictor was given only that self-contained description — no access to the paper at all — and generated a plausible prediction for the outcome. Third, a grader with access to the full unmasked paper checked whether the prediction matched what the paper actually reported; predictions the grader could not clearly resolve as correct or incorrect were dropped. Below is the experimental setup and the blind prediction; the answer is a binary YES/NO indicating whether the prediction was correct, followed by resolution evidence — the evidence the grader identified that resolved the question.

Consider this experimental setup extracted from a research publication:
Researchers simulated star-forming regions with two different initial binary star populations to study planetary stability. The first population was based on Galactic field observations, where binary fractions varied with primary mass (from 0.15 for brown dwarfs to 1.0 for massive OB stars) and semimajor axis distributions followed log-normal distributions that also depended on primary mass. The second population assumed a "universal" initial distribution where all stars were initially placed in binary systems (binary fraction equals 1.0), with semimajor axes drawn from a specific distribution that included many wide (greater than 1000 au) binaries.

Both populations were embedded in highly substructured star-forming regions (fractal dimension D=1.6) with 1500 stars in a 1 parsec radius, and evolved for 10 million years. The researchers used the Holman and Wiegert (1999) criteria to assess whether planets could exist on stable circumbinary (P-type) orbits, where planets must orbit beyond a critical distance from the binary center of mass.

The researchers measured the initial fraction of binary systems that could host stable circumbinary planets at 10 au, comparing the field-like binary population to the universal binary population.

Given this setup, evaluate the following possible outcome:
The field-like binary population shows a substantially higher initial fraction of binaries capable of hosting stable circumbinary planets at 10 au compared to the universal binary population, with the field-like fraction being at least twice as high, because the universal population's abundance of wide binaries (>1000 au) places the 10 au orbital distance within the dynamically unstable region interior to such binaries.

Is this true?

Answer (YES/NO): NO